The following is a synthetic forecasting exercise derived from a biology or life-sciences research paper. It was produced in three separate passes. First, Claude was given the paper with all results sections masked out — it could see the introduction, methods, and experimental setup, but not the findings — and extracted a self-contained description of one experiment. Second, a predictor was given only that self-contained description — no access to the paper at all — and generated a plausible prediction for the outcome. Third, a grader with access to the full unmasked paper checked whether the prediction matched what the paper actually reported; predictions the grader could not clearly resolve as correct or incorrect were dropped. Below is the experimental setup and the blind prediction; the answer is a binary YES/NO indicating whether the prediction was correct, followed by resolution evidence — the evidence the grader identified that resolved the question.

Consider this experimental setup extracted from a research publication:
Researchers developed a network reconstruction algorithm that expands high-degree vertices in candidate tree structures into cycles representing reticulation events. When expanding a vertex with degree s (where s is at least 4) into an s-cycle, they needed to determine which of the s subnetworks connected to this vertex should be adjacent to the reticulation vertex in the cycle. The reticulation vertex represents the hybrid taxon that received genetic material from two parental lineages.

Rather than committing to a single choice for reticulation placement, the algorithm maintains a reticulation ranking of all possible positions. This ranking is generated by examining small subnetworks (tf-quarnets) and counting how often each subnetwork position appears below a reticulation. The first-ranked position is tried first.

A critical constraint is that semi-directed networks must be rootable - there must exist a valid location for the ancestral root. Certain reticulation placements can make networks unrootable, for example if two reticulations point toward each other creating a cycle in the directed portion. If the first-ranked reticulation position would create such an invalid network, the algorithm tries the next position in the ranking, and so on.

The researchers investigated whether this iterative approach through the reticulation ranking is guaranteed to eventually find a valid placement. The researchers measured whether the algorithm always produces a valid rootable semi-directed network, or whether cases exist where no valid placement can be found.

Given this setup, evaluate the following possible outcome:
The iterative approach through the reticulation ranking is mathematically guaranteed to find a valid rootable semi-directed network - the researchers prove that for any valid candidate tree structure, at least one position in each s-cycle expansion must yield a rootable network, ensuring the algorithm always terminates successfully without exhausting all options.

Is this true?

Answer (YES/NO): YES